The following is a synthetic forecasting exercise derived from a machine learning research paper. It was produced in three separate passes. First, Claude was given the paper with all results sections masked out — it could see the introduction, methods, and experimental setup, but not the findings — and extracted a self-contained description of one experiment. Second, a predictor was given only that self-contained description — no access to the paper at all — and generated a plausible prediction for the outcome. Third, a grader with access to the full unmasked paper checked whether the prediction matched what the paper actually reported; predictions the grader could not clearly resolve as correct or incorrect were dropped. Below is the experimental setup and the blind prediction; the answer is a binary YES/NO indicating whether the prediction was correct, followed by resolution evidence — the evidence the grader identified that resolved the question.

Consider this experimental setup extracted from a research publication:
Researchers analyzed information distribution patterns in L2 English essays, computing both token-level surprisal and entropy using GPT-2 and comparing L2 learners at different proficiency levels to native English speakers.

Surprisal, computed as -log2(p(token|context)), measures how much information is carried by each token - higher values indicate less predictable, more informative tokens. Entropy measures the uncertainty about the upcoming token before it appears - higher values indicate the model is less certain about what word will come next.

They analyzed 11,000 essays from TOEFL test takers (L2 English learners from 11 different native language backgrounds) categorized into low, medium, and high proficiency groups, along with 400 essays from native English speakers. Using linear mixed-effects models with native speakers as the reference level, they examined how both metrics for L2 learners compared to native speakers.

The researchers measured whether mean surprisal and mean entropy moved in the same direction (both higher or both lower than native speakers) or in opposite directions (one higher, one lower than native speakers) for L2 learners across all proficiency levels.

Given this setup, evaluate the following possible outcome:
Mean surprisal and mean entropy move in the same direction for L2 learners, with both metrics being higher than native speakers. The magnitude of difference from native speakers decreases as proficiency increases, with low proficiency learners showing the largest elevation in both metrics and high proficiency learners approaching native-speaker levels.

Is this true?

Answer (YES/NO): NO